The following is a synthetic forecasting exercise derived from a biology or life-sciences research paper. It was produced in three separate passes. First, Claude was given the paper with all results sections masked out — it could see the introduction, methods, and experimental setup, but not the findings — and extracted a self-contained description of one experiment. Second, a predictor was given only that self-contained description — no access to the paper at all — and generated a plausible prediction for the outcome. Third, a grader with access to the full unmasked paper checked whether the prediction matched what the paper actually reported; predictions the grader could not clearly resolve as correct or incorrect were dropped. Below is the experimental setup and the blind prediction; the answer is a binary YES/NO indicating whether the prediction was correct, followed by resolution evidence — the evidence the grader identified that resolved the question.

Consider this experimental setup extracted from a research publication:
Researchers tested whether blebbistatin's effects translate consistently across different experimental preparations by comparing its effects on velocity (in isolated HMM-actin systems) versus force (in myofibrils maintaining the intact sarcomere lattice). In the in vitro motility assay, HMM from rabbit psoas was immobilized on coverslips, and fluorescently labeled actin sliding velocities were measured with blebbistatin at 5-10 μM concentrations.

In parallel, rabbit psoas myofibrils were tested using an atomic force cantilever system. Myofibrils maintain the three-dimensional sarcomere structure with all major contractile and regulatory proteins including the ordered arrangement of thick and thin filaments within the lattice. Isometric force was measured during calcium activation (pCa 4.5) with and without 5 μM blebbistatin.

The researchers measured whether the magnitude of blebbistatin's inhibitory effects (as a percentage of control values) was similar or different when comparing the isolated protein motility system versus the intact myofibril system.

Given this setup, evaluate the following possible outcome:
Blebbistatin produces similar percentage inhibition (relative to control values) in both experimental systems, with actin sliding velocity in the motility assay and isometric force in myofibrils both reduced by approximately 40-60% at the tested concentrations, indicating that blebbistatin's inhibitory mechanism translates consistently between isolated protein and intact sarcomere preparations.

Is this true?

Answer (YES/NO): NO